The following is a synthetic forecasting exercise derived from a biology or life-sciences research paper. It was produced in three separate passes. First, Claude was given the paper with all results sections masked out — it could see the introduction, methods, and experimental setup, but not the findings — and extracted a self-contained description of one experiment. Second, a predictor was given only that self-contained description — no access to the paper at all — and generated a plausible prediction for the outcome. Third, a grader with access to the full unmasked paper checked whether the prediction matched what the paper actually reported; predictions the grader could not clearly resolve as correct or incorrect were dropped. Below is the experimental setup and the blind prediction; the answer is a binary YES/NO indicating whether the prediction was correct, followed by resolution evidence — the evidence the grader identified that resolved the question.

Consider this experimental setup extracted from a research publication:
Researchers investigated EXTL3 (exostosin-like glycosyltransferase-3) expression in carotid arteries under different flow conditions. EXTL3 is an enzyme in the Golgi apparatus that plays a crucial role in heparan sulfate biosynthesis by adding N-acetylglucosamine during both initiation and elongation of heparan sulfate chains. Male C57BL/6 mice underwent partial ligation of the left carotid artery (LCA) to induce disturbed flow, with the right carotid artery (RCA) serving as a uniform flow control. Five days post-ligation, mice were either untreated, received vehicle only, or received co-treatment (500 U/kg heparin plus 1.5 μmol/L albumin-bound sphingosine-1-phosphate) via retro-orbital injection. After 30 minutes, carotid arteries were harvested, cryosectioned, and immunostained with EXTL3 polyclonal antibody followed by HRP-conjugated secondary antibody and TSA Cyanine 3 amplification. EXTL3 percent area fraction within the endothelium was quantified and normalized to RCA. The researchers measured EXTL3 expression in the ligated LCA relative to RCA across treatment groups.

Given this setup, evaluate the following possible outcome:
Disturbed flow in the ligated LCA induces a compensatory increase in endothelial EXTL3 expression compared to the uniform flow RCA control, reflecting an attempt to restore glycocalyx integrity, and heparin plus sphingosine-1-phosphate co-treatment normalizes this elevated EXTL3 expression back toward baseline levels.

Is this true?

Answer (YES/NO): NO